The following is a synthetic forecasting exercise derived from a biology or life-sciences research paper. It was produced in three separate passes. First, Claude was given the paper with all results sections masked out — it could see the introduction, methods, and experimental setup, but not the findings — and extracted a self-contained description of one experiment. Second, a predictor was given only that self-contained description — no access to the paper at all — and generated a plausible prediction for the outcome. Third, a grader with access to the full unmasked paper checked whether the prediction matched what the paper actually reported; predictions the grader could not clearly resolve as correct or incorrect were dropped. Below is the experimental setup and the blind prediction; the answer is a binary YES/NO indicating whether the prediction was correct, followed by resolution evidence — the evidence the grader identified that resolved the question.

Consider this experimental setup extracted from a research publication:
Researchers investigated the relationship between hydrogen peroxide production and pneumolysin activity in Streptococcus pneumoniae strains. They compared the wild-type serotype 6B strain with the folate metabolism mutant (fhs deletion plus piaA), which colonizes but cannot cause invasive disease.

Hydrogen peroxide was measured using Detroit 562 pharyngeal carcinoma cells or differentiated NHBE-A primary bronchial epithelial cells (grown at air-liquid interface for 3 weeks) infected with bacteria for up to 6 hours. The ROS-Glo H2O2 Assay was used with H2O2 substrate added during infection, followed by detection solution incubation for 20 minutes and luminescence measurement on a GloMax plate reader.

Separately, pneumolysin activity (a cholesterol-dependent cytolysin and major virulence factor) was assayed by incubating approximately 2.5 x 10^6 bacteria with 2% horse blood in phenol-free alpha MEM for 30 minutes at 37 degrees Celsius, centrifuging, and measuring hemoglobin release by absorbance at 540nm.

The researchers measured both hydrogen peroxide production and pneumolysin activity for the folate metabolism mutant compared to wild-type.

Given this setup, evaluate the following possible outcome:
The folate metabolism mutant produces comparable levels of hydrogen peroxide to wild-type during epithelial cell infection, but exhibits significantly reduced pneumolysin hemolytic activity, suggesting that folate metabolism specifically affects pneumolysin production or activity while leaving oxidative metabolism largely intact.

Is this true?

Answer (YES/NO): NO